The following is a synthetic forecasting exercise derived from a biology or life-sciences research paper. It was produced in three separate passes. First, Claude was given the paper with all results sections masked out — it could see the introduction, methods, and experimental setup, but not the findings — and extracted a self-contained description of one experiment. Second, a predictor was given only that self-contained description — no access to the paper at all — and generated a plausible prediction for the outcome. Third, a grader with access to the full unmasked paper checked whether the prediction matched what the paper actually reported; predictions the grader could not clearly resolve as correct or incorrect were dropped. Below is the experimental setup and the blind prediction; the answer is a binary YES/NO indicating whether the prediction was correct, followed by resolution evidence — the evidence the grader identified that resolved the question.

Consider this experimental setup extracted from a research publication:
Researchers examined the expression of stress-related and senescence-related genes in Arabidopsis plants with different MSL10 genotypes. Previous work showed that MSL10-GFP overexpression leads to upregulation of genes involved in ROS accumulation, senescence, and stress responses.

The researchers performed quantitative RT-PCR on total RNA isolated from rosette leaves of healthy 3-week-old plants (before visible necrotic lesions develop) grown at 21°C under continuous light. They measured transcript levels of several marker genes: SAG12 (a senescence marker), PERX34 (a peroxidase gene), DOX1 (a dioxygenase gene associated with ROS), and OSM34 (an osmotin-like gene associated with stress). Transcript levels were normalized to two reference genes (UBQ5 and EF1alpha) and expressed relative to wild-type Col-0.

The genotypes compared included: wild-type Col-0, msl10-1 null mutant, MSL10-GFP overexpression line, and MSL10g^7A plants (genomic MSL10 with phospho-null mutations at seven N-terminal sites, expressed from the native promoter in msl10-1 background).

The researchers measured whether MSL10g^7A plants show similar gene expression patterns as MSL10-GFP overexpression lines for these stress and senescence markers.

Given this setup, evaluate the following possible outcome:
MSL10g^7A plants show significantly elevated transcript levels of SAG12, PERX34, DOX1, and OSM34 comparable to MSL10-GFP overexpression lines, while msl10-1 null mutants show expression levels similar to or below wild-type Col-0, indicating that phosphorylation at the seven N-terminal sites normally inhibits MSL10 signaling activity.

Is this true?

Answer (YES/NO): NO